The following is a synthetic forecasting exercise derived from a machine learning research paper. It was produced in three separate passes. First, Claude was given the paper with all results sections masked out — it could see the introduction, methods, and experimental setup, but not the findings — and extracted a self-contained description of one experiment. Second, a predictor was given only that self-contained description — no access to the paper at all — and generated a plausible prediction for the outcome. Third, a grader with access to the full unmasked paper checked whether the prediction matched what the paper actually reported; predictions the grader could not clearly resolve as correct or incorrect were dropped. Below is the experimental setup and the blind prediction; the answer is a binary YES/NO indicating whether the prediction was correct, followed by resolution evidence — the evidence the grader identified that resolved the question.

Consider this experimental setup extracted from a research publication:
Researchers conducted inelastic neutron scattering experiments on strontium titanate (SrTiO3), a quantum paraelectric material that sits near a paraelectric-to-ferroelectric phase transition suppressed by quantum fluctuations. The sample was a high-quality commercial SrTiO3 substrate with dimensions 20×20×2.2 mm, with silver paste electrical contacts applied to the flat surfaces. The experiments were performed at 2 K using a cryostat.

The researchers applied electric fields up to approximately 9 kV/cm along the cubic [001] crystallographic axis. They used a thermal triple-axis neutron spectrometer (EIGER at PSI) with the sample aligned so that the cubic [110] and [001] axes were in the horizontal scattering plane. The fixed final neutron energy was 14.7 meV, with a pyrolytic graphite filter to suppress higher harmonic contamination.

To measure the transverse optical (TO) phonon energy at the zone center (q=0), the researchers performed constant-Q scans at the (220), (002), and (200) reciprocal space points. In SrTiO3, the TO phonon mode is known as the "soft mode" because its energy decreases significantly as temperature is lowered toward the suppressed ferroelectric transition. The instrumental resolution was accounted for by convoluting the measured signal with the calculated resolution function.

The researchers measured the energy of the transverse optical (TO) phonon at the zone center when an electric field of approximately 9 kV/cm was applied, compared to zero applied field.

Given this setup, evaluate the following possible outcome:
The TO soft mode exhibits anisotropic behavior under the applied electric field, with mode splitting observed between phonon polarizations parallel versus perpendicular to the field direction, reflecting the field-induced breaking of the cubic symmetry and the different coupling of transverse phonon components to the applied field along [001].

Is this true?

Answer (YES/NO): YES